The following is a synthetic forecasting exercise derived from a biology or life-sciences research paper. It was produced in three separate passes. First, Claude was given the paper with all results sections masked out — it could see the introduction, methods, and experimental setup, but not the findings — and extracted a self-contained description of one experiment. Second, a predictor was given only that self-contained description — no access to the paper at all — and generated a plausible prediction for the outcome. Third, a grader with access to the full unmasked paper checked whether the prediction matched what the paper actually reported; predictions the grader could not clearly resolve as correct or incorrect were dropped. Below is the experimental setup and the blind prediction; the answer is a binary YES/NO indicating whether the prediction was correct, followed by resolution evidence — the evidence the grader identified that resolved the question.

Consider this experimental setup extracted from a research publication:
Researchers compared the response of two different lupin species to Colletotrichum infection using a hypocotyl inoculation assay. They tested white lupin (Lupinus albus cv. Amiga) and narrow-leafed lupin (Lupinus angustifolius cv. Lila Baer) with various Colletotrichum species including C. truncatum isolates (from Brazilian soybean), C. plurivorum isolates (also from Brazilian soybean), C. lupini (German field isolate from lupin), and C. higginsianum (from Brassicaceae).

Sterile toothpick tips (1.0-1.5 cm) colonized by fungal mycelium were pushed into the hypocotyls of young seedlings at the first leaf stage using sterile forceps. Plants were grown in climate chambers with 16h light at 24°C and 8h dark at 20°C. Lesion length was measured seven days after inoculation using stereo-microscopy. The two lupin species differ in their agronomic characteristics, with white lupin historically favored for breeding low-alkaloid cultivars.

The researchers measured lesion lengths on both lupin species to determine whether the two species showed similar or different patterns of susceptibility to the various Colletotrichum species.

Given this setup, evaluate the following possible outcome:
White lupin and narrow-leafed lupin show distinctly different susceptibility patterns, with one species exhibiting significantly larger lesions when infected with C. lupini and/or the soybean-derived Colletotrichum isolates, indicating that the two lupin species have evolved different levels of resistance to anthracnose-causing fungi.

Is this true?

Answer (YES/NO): NO